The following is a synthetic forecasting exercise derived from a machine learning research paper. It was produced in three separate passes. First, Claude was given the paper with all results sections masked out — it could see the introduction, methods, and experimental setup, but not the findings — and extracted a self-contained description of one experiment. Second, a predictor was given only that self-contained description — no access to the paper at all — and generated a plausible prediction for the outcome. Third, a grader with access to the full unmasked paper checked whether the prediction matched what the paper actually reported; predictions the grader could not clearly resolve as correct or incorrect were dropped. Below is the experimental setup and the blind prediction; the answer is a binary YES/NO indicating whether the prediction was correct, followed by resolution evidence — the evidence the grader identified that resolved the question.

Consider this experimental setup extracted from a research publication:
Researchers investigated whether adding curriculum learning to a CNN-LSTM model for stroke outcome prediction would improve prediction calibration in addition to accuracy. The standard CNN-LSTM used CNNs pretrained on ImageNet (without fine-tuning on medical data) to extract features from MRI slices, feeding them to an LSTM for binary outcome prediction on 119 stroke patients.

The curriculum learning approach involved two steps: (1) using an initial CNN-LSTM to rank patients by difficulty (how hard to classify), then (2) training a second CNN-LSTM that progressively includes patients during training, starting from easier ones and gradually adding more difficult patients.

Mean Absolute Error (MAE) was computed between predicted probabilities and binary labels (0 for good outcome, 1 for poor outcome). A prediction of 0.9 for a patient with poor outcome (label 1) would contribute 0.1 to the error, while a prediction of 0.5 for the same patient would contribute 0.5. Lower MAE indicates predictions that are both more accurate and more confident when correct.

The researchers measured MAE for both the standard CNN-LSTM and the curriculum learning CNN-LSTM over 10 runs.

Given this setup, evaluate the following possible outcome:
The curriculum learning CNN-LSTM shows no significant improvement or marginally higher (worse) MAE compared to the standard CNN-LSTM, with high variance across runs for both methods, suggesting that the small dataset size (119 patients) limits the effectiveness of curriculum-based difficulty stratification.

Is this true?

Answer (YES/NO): NO